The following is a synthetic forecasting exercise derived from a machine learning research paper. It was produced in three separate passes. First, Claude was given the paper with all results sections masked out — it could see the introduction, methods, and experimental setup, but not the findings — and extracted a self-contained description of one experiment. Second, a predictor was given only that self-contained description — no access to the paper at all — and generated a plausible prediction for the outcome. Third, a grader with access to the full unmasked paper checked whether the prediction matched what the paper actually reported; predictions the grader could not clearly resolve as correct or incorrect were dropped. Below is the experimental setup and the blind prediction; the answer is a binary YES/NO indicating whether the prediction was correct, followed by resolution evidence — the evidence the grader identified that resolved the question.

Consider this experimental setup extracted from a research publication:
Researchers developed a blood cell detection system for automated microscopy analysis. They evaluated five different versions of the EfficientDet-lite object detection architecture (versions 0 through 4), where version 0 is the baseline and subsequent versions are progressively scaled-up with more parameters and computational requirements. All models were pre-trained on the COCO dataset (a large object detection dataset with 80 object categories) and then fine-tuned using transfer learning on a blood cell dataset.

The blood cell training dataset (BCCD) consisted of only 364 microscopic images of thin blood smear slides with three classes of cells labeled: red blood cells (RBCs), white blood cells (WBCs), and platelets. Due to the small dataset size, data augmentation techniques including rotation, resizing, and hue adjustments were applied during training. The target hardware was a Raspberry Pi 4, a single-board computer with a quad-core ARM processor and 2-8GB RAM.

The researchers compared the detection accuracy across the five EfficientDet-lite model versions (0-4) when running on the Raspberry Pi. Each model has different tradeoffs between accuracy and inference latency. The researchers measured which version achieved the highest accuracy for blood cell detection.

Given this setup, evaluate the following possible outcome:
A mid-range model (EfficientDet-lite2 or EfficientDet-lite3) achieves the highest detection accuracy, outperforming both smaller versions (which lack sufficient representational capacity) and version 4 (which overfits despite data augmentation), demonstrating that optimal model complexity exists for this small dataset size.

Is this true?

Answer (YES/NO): NO